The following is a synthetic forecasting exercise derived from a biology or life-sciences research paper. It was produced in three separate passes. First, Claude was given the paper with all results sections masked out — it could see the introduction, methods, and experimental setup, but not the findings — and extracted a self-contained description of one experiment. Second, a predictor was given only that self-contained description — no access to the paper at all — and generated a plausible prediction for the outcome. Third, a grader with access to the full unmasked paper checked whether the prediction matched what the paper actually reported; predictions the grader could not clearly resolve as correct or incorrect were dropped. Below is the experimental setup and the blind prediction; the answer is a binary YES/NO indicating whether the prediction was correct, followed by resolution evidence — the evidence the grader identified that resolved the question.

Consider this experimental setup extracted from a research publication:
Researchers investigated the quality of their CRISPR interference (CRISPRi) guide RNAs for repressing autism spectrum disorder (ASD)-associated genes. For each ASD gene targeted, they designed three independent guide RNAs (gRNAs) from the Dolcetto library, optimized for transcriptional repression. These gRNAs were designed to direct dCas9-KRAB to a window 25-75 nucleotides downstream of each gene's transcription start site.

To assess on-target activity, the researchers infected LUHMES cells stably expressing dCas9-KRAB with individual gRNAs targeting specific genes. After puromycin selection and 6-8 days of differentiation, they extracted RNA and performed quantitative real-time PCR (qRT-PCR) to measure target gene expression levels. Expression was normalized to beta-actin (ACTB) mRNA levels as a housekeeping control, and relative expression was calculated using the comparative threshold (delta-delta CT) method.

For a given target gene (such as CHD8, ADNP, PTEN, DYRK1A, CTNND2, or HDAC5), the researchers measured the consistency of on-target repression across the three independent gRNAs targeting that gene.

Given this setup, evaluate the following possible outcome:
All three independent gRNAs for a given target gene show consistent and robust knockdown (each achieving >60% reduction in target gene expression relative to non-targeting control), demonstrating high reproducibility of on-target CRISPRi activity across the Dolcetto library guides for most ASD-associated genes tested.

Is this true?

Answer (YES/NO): NO